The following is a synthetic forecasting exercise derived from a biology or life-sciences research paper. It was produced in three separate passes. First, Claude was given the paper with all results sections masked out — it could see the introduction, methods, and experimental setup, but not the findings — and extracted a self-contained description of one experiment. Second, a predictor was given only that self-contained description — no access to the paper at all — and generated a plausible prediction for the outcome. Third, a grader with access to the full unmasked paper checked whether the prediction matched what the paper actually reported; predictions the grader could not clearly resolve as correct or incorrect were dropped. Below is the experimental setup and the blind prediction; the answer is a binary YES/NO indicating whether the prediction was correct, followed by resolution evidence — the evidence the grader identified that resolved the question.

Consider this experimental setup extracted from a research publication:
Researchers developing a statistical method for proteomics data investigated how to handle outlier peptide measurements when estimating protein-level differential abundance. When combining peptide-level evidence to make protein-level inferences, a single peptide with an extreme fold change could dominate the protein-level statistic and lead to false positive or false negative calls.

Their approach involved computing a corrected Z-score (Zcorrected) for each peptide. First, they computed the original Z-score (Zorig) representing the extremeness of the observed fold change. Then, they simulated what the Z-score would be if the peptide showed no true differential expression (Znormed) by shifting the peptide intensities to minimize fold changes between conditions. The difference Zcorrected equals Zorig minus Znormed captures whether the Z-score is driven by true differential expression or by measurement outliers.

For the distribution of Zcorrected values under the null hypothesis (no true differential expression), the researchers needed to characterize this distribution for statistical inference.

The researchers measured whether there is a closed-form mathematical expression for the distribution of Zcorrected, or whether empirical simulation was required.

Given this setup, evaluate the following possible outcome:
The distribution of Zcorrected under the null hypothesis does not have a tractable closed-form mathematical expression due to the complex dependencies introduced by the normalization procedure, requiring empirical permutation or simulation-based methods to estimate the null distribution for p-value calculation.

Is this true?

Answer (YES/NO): YES